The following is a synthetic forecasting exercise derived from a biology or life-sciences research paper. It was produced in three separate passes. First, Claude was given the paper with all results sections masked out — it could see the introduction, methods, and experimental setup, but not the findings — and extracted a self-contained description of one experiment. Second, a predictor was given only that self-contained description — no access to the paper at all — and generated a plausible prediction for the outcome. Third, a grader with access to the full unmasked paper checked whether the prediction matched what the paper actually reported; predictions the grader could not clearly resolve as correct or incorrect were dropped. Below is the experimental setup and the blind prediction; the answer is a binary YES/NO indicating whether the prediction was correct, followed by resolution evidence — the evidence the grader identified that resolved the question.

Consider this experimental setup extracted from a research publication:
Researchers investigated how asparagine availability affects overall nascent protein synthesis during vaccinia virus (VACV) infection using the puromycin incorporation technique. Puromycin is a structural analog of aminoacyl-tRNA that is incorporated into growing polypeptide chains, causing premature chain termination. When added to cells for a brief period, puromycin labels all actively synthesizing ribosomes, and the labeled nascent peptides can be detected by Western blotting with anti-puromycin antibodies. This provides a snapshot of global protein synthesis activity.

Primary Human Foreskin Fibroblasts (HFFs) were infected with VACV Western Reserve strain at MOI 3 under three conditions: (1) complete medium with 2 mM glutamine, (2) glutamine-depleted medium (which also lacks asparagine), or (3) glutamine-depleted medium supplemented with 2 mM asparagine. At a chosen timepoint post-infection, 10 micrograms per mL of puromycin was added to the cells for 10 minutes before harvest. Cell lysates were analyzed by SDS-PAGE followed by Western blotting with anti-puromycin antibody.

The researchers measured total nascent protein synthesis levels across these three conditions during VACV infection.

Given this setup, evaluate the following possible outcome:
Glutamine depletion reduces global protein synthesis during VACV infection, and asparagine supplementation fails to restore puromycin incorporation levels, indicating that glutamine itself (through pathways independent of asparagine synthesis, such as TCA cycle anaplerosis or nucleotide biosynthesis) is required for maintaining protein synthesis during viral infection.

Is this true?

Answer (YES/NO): NO